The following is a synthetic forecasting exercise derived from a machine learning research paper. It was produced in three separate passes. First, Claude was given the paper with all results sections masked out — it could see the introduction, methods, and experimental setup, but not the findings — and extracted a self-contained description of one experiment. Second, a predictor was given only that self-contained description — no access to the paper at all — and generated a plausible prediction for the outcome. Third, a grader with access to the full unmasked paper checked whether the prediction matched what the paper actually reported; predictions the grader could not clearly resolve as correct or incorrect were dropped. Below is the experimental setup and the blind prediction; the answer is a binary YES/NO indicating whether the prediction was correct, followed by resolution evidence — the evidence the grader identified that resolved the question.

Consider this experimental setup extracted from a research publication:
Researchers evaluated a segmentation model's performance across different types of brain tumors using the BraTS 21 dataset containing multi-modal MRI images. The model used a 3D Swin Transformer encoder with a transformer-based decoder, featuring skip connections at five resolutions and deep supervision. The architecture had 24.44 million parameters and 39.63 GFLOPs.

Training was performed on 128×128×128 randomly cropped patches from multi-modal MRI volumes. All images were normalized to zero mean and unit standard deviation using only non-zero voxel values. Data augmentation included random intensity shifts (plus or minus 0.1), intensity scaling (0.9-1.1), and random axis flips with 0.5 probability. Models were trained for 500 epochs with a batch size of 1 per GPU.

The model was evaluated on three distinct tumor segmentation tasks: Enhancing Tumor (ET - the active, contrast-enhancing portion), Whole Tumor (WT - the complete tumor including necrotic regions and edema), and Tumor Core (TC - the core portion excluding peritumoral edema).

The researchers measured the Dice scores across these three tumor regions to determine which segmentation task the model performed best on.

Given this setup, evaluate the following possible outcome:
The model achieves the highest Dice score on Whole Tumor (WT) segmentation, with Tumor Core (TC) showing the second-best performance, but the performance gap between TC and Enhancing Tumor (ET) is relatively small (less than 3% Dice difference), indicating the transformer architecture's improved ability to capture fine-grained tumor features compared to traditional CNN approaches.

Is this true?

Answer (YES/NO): NO